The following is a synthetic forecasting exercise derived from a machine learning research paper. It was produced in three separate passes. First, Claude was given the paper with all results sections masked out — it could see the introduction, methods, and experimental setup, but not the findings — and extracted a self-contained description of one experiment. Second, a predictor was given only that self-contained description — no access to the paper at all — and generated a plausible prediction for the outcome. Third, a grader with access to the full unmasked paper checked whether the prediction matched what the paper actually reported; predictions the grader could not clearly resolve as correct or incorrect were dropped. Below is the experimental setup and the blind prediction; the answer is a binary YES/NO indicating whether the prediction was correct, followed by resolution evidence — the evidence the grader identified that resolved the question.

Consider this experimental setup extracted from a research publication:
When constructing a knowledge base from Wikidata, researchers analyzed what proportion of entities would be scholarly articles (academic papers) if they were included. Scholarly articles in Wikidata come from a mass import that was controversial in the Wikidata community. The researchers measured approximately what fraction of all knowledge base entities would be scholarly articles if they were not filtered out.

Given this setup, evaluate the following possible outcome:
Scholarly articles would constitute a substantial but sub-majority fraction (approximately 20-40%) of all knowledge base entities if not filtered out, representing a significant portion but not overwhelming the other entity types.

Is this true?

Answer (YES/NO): NO